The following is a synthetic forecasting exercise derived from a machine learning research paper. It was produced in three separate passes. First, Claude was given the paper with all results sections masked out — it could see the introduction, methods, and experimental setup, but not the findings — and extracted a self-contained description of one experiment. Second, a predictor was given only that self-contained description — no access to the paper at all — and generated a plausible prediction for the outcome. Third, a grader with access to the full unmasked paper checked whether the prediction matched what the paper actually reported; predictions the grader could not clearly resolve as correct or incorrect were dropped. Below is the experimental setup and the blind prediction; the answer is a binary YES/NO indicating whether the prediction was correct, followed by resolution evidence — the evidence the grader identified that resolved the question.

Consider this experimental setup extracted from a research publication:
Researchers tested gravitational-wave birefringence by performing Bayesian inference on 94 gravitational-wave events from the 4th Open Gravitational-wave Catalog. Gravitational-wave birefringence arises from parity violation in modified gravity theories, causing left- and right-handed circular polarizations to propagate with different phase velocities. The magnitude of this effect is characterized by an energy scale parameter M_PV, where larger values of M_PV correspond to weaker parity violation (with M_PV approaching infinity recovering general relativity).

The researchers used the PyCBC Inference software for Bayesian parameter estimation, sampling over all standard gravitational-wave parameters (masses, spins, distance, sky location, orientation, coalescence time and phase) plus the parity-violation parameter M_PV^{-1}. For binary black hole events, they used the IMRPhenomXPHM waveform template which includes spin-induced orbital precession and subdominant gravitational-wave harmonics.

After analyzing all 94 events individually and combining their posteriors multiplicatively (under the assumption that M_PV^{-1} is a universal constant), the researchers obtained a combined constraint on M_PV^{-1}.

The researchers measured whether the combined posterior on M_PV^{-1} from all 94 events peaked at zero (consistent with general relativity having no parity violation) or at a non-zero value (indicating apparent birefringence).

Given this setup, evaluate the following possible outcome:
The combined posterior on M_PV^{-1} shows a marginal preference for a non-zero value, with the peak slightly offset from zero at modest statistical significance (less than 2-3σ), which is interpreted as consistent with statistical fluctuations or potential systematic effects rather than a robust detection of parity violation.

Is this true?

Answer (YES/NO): NO